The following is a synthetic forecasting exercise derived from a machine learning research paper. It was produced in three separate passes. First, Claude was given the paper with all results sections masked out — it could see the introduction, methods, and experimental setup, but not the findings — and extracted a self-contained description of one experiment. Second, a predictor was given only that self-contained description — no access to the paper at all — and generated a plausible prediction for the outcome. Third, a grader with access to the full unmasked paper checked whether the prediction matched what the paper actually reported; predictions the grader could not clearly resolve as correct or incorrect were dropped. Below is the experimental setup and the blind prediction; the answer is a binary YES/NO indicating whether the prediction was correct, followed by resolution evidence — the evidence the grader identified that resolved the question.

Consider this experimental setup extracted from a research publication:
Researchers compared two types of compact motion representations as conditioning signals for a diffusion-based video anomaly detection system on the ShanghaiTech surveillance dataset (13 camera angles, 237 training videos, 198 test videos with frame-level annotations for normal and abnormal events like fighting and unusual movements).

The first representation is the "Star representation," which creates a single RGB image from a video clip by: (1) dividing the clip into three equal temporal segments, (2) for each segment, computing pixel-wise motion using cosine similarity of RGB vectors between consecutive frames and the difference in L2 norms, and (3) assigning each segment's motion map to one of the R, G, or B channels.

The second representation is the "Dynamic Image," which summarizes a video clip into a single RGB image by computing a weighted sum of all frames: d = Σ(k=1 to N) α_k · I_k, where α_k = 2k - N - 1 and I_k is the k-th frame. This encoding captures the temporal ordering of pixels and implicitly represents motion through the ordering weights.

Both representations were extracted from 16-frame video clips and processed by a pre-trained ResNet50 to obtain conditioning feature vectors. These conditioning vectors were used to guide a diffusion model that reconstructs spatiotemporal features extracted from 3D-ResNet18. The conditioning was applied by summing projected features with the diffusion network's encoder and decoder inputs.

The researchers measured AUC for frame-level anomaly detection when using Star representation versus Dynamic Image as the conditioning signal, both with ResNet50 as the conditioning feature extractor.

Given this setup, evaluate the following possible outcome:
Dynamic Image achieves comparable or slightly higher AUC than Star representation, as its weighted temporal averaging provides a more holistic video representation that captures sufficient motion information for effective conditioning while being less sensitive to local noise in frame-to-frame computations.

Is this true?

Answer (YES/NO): NO